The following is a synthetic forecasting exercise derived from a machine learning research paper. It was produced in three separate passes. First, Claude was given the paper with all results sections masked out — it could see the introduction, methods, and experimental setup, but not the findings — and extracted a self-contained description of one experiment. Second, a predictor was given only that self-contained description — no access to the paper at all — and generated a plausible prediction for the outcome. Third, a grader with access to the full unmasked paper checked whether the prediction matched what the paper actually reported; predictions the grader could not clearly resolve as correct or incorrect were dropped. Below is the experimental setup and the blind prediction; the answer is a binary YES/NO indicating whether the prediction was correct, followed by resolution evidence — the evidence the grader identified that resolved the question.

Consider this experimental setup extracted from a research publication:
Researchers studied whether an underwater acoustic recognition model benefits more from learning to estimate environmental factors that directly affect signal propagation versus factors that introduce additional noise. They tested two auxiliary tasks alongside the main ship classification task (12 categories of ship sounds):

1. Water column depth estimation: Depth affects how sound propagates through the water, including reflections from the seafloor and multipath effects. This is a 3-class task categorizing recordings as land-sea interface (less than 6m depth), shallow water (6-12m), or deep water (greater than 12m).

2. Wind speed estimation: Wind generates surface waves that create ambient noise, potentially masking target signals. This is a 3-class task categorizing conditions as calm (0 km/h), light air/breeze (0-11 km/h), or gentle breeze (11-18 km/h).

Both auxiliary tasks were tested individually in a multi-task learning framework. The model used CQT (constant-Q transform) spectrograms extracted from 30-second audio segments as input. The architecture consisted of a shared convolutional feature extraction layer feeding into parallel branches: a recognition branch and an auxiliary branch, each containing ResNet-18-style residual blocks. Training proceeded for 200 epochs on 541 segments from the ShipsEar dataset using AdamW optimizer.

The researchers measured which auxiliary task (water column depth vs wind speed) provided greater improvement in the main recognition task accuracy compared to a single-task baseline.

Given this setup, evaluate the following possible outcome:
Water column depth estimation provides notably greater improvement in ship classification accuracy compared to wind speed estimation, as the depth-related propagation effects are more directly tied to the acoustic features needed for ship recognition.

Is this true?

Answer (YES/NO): NO